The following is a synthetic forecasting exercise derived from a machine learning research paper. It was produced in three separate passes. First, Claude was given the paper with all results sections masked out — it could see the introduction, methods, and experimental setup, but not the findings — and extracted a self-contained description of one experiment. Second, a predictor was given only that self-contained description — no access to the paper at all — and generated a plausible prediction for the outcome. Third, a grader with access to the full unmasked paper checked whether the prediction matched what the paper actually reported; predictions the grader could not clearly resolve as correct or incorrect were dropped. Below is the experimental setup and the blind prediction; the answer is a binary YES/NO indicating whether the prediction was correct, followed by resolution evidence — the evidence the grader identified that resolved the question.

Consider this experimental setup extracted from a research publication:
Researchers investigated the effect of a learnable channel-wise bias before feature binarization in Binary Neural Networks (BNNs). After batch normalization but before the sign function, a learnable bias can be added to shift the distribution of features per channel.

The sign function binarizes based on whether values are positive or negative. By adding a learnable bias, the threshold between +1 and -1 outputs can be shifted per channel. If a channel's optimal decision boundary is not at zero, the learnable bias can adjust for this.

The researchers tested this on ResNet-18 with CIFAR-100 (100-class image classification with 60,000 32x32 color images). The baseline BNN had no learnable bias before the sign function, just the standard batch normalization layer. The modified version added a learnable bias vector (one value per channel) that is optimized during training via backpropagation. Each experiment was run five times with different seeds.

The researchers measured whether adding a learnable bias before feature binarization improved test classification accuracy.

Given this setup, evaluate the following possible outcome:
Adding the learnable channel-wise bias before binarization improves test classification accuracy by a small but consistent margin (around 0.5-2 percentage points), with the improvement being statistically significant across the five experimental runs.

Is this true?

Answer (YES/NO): NO